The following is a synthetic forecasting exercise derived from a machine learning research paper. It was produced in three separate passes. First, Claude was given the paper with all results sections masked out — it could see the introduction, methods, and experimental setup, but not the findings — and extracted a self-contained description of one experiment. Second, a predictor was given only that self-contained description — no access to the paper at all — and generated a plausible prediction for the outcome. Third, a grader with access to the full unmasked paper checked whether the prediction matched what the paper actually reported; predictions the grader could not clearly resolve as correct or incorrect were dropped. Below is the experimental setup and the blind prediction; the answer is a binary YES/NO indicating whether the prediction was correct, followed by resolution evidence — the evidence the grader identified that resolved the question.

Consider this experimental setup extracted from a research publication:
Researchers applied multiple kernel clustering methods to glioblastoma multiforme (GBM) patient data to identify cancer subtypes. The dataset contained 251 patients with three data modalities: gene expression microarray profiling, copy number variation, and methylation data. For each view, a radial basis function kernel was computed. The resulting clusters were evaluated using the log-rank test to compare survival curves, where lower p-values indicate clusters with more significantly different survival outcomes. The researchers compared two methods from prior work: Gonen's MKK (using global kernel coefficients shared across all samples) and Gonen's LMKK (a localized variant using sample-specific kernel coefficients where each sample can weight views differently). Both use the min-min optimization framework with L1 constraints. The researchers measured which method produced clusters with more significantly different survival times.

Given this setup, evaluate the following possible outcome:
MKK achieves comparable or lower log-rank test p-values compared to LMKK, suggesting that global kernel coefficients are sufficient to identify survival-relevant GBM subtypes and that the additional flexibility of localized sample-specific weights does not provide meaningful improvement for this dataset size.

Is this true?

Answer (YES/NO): YES